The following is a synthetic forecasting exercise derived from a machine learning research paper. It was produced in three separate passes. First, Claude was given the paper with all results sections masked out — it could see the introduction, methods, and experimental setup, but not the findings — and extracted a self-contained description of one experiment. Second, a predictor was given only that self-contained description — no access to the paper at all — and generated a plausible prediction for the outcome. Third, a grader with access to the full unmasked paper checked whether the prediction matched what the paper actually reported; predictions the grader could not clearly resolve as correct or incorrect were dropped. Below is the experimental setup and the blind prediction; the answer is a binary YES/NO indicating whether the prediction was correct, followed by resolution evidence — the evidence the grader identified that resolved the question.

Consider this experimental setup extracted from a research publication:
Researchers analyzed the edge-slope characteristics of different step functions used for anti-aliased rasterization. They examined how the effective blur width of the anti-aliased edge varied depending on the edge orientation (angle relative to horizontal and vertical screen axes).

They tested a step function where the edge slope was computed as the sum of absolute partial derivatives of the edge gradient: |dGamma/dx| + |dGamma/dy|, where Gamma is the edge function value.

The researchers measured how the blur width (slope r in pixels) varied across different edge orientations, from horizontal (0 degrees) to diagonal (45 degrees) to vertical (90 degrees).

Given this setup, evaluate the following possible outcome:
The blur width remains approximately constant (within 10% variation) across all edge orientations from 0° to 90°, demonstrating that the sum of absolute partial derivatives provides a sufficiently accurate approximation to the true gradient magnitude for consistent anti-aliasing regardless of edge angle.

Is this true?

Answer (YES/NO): NO